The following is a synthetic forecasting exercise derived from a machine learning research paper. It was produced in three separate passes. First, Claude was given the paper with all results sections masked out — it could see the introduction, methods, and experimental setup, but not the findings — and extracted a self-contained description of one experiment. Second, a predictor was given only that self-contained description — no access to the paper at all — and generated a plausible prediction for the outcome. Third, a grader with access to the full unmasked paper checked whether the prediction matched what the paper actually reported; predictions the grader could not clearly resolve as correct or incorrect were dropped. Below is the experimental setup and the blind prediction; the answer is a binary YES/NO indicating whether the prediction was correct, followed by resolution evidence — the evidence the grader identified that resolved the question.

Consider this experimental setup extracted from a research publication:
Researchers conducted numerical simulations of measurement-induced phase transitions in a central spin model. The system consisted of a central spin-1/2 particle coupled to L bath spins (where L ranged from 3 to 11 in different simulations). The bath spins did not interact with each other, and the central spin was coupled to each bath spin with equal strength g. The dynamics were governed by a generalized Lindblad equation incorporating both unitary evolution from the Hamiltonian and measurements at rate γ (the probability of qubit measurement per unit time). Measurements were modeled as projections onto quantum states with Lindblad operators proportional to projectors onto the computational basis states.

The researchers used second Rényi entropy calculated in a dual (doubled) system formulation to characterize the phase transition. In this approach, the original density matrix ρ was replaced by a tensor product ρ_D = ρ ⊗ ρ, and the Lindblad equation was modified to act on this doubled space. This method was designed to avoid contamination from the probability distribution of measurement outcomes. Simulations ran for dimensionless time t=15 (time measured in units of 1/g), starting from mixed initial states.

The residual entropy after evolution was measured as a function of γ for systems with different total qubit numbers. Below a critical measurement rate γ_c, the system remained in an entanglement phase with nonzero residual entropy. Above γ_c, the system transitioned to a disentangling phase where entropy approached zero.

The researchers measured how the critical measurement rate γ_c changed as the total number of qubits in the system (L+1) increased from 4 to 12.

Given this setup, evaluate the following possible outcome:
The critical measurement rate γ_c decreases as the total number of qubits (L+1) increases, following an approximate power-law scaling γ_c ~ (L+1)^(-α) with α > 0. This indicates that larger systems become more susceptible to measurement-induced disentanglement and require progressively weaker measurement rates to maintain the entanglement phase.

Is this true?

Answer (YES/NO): NO